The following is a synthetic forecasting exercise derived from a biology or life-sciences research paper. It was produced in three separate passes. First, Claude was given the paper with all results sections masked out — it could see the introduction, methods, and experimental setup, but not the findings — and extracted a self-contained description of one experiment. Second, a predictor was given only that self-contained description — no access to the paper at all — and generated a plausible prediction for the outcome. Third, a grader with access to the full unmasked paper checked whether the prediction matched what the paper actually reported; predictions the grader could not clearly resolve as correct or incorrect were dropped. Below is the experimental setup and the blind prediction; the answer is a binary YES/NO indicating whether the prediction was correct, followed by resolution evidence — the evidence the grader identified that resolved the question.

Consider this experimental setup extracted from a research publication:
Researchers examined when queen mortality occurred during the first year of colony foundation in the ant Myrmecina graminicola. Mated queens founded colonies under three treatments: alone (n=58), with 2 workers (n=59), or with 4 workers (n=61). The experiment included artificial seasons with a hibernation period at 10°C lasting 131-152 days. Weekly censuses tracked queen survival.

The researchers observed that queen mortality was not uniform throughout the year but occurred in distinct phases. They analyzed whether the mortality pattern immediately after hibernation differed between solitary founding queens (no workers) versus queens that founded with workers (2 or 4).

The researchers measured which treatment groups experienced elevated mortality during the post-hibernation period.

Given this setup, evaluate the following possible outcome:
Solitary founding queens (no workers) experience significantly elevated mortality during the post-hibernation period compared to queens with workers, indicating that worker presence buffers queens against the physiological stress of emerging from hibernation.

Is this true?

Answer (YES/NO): YES